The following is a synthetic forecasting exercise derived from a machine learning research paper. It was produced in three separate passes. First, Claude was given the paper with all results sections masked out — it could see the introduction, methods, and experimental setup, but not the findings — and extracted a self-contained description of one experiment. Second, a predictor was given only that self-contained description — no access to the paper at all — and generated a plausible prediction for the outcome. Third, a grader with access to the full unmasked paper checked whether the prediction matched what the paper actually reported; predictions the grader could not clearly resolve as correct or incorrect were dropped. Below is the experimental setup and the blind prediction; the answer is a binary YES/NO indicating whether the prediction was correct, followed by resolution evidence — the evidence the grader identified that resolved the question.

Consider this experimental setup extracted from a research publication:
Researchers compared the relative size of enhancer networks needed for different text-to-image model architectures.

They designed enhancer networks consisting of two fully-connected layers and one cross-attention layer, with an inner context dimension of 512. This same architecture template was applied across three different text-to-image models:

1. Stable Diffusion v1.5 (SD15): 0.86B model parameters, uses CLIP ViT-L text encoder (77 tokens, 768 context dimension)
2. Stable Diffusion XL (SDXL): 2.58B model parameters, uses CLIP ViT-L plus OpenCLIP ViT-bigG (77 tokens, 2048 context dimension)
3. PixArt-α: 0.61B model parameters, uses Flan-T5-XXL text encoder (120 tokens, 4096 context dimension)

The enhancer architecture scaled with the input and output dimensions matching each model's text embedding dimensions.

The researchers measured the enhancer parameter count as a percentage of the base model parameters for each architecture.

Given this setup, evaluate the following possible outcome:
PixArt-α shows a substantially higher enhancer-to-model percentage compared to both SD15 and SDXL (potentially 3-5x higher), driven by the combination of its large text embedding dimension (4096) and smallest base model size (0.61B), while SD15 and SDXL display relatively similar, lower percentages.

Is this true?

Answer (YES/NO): NO